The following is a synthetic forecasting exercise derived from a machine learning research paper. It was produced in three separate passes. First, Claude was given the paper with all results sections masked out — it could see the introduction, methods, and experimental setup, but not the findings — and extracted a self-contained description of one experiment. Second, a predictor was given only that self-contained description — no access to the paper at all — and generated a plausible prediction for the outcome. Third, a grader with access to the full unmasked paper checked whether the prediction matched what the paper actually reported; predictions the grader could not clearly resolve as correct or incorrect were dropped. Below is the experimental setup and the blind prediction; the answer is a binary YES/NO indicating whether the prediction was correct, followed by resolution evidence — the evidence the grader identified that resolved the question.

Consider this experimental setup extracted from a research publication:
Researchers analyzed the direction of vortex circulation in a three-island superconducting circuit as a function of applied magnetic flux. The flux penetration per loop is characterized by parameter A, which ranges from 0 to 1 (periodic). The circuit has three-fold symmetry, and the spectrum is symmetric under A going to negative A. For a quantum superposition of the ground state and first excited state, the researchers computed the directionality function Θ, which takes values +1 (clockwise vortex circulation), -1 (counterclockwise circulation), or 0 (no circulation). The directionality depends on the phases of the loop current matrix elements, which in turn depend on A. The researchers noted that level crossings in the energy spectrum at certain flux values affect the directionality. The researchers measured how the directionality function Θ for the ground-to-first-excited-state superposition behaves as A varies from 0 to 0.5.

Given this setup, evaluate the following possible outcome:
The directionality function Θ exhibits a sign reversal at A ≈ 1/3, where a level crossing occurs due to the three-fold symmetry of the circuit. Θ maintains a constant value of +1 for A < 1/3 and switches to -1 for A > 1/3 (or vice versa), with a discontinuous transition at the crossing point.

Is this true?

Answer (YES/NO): NO